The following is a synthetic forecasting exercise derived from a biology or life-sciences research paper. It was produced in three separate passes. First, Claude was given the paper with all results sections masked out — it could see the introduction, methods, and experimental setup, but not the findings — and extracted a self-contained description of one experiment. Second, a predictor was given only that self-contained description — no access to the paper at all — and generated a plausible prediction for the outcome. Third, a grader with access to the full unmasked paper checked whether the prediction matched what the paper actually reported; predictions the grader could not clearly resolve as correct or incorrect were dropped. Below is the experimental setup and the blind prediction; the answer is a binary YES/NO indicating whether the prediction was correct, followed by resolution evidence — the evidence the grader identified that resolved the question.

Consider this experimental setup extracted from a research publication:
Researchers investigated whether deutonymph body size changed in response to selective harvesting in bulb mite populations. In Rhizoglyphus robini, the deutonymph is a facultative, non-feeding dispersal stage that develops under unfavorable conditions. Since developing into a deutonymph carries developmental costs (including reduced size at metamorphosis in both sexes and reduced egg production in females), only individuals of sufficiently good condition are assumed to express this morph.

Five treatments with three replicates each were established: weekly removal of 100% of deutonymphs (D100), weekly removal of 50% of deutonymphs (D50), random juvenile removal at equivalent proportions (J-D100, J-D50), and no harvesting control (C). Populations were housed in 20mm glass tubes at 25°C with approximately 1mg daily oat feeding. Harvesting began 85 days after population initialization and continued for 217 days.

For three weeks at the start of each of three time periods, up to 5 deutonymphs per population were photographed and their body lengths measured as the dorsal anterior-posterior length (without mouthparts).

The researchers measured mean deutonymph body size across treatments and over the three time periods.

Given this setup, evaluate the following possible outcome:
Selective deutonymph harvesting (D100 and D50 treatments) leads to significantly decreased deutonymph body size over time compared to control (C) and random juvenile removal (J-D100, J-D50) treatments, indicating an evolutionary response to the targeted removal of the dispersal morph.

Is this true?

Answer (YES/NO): NO